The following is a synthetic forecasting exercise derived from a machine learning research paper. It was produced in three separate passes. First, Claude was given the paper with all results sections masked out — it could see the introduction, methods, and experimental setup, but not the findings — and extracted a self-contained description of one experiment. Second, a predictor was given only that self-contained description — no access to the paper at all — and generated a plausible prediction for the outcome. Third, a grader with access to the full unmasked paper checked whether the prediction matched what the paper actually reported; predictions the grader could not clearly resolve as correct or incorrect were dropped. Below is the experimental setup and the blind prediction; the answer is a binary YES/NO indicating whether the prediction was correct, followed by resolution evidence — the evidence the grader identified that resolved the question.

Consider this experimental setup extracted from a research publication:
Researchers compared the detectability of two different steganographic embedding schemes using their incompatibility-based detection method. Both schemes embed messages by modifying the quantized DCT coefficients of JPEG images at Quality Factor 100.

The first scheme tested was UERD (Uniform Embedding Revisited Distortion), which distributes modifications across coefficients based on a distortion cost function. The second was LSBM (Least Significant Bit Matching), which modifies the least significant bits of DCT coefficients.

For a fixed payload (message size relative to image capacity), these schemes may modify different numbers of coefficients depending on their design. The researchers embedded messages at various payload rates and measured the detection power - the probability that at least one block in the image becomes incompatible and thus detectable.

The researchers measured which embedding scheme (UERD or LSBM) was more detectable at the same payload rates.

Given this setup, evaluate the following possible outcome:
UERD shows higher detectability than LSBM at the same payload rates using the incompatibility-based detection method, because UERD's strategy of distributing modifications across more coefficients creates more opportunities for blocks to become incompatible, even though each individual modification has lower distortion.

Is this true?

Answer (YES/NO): YES